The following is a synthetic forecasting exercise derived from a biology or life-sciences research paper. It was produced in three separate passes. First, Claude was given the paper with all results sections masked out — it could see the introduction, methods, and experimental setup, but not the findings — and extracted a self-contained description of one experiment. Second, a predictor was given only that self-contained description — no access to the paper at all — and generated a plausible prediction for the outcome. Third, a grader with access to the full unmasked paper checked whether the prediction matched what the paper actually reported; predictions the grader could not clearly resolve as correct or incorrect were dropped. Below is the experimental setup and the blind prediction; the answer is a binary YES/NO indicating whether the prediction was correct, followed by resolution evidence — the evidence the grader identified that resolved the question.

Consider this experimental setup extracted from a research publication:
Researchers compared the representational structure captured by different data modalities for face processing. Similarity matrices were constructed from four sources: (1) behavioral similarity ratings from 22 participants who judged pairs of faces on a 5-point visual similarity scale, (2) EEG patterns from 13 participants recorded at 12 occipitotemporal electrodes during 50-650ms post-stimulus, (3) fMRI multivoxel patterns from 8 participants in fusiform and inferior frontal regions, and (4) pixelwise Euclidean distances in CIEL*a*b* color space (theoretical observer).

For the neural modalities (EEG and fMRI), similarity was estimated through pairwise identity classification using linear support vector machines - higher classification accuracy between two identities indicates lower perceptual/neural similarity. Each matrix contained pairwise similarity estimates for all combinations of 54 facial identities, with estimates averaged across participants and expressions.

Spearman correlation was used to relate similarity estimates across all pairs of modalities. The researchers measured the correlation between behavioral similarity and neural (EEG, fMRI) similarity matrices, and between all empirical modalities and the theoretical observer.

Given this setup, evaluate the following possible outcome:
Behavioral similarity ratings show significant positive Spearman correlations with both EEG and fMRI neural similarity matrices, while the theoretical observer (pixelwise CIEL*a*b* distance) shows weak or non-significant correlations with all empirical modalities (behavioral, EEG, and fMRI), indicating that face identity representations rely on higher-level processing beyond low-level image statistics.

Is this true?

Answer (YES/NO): NO